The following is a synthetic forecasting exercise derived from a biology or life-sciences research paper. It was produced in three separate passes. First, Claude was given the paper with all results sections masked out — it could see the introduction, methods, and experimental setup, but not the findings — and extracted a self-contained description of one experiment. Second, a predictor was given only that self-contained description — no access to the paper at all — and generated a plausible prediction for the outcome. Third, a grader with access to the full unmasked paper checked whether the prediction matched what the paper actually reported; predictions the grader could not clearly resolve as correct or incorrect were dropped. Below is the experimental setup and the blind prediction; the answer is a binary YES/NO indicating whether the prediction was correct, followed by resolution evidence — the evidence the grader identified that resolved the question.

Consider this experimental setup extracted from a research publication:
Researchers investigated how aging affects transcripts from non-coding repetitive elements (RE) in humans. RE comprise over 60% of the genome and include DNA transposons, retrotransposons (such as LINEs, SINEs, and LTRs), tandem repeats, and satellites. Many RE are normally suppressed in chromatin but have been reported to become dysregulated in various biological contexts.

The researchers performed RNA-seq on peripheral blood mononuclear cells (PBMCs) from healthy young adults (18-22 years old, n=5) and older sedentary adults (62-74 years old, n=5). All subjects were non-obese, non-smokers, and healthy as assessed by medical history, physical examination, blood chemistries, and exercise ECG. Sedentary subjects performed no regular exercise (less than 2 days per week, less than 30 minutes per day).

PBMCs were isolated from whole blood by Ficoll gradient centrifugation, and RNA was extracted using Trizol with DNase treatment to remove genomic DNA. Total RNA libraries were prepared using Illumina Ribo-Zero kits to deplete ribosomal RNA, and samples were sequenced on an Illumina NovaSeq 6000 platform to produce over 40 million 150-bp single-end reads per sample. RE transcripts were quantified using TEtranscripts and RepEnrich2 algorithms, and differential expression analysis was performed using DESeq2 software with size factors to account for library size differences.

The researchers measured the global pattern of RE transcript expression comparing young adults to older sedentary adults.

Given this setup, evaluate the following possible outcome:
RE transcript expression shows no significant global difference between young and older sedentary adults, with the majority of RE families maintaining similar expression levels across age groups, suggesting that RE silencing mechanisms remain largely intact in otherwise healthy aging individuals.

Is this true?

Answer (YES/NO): NO